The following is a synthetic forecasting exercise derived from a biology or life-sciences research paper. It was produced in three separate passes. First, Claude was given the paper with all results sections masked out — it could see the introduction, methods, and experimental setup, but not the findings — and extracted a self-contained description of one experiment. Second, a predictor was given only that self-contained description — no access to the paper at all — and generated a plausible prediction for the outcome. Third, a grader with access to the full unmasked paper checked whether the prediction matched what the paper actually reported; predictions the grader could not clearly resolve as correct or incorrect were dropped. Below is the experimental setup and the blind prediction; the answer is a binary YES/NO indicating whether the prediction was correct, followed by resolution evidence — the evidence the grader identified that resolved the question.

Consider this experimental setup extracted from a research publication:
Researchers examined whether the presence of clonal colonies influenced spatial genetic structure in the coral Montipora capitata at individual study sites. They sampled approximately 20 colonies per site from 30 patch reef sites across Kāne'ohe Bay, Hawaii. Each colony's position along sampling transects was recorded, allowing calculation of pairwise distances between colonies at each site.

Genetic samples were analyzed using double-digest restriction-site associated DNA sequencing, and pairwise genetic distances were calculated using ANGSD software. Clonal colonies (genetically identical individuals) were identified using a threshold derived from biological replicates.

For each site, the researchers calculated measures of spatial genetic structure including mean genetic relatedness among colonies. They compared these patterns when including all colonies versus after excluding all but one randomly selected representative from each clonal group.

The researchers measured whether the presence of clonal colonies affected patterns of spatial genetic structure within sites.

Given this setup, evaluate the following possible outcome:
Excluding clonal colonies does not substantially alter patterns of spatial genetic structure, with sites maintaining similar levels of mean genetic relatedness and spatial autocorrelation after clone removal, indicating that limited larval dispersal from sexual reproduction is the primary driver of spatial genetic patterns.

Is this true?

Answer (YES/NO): NO